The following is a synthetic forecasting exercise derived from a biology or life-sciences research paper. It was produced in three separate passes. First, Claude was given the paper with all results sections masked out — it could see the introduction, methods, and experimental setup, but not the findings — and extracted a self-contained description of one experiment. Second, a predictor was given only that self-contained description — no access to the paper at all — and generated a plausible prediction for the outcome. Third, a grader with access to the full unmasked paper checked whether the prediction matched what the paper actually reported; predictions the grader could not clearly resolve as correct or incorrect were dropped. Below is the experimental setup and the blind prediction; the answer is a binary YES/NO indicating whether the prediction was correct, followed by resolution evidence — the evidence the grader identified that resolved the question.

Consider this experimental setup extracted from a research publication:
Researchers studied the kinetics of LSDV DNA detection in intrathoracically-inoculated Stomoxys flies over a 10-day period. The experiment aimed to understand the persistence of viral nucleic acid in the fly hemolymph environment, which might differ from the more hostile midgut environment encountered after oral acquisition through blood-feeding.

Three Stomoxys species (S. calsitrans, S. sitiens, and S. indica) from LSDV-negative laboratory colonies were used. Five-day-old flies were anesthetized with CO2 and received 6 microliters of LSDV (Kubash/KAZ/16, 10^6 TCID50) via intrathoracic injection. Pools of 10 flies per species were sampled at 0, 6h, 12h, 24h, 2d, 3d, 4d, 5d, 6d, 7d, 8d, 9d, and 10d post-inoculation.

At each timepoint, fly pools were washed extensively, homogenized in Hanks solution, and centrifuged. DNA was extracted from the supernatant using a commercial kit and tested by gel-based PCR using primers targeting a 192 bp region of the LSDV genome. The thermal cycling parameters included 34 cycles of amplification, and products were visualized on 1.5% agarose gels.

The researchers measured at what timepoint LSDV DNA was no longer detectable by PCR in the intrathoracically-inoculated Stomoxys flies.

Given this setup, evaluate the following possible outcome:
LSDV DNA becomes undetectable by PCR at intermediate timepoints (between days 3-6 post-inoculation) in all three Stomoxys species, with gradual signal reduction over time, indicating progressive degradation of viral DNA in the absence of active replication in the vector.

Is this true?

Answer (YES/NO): NO